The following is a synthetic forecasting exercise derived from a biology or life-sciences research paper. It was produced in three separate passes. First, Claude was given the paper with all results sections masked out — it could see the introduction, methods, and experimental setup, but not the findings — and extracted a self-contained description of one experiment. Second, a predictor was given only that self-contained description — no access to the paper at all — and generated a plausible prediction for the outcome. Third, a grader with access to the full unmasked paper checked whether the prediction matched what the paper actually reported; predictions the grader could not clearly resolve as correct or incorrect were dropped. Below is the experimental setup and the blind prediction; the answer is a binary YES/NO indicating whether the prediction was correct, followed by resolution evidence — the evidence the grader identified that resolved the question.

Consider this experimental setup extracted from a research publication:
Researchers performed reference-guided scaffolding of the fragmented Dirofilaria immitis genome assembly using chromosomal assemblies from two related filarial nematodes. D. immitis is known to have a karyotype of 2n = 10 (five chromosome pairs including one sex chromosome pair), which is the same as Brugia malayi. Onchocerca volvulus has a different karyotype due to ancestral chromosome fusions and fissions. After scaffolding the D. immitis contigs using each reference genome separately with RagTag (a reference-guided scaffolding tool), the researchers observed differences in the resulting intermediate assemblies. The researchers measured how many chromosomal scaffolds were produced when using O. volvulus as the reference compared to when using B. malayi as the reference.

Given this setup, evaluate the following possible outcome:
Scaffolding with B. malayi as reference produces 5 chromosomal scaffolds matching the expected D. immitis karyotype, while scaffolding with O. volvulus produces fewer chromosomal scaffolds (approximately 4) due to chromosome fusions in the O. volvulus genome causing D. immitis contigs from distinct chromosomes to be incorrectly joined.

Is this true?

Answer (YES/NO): YES